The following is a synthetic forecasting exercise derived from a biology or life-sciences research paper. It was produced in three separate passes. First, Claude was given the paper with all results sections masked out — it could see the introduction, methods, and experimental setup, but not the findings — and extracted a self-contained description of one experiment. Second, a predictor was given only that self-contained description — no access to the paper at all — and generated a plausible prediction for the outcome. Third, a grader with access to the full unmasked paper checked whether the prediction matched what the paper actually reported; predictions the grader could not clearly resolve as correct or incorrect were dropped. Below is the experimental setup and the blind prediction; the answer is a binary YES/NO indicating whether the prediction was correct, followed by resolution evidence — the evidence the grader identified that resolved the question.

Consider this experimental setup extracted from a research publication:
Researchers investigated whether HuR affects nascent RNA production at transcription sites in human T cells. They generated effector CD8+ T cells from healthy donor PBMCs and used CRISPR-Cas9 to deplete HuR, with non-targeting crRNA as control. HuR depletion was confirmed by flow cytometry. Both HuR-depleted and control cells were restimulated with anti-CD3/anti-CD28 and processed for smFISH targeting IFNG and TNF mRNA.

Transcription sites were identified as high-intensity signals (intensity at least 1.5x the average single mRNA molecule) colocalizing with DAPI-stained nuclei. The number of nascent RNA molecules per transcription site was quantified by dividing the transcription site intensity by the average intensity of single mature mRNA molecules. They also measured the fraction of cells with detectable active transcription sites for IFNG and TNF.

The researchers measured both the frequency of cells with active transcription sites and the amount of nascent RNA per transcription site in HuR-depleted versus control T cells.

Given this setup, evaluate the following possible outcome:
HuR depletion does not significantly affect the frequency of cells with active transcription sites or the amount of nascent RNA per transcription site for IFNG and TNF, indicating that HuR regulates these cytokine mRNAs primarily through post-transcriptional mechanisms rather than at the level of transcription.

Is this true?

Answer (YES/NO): NO